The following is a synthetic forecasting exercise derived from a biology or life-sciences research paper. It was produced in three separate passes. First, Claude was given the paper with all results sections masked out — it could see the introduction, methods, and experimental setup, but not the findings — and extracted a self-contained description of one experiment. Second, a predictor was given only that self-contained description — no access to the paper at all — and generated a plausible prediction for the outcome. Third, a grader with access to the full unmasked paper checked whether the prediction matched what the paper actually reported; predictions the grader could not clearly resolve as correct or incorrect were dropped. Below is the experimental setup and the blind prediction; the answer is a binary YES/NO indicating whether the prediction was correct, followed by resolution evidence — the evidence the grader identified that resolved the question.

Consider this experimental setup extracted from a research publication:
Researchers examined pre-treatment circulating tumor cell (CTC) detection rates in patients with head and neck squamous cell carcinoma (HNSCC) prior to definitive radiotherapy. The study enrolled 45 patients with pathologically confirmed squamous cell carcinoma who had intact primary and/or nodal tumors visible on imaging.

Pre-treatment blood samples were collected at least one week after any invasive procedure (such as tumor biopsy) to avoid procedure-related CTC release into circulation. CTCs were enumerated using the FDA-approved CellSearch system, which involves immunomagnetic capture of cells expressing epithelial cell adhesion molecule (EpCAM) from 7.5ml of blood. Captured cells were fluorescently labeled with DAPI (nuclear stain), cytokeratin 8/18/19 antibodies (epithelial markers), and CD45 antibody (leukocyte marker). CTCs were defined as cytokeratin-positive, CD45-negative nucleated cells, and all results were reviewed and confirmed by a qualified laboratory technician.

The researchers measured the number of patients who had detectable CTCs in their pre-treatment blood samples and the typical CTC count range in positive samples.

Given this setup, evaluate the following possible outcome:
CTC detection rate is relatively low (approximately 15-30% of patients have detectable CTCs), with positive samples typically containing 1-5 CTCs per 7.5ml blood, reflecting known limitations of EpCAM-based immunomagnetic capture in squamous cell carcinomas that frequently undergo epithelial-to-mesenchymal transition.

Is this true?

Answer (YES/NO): YES